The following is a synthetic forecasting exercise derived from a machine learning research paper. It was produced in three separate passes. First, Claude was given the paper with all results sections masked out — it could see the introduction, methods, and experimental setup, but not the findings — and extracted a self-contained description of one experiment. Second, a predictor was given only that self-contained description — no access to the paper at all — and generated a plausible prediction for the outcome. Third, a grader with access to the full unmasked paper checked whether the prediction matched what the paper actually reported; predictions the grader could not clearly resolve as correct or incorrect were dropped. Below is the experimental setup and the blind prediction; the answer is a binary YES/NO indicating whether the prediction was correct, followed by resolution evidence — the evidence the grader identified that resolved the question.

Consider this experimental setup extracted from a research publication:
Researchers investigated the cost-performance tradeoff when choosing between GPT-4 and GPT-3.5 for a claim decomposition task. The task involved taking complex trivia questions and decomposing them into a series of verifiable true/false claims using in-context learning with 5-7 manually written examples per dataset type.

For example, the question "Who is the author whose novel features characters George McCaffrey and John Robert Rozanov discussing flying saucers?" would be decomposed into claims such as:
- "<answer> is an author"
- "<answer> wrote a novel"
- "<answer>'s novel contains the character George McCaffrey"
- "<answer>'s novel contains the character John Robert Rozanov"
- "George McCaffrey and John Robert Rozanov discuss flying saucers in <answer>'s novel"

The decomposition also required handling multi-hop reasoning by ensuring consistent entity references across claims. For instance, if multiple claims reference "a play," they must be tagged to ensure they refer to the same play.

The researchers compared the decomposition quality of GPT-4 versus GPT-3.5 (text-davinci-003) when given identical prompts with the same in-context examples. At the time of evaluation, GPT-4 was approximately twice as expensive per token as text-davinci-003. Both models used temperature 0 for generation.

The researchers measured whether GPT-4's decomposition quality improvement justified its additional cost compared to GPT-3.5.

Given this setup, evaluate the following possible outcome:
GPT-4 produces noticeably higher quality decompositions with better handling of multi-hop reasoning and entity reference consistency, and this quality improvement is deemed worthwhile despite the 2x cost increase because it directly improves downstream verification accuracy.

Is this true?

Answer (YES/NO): NO